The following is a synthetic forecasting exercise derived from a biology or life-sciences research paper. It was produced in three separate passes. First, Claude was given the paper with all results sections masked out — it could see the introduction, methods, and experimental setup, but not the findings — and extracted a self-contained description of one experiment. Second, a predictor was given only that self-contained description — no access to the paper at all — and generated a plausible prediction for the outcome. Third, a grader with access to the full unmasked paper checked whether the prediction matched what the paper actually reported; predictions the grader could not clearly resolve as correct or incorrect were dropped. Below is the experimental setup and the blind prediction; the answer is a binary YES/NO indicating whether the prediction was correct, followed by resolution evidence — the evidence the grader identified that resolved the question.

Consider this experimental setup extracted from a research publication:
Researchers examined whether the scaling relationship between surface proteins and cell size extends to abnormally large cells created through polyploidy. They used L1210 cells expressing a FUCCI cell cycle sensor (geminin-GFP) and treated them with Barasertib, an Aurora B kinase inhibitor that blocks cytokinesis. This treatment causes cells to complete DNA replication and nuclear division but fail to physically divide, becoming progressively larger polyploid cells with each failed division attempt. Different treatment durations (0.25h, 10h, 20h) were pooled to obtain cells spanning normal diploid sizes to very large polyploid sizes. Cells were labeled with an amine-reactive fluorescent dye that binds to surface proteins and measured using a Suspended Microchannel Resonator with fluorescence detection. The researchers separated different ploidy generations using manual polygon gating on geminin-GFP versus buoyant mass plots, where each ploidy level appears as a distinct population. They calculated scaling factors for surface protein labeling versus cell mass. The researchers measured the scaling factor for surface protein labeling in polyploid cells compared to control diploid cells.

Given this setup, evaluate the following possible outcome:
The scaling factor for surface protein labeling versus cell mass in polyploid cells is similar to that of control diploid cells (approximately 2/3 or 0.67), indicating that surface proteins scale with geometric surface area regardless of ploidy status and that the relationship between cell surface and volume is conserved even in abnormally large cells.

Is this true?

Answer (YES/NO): NO